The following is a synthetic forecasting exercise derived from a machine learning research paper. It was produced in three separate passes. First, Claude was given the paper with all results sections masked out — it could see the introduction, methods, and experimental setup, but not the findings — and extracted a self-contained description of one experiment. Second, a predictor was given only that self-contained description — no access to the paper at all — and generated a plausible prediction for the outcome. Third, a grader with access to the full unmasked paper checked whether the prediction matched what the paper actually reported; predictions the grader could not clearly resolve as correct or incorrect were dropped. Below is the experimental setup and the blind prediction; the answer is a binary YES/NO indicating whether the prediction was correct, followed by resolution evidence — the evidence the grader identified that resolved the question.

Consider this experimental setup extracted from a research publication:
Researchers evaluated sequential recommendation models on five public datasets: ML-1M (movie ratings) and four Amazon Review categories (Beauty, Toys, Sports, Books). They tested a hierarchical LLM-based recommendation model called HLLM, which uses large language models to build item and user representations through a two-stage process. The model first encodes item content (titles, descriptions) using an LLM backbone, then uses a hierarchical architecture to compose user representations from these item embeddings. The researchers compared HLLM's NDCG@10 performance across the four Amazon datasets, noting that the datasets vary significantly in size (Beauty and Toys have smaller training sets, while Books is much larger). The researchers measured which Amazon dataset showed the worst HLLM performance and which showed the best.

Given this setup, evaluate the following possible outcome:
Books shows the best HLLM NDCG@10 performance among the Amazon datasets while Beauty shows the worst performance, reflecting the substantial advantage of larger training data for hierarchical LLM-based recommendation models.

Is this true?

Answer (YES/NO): YES